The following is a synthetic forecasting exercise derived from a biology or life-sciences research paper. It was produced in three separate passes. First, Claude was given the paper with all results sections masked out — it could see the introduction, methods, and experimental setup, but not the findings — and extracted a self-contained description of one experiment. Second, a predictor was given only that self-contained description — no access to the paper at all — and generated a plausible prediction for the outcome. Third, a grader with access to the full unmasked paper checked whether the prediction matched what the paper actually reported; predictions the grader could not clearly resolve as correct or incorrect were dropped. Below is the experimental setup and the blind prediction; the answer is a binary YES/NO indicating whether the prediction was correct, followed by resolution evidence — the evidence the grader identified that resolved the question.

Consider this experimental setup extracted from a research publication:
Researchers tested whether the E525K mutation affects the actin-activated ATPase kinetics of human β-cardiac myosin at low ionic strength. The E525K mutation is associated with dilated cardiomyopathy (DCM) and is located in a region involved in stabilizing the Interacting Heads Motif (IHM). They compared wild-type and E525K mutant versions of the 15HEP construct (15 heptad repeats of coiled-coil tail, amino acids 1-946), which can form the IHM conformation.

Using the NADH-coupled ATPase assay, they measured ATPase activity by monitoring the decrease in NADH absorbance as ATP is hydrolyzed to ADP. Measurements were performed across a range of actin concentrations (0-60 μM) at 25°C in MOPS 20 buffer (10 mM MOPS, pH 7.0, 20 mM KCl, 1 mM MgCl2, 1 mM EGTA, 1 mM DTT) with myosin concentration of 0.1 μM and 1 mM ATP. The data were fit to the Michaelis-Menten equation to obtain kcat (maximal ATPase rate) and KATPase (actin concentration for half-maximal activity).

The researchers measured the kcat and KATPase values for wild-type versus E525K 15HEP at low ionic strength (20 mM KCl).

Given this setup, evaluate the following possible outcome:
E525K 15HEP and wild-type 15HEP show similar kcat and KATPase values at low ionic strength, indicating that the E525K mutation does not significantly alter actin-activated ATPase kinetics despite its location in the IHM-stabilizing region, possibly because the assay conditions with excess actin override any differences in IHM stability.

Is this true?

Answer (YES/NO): YES